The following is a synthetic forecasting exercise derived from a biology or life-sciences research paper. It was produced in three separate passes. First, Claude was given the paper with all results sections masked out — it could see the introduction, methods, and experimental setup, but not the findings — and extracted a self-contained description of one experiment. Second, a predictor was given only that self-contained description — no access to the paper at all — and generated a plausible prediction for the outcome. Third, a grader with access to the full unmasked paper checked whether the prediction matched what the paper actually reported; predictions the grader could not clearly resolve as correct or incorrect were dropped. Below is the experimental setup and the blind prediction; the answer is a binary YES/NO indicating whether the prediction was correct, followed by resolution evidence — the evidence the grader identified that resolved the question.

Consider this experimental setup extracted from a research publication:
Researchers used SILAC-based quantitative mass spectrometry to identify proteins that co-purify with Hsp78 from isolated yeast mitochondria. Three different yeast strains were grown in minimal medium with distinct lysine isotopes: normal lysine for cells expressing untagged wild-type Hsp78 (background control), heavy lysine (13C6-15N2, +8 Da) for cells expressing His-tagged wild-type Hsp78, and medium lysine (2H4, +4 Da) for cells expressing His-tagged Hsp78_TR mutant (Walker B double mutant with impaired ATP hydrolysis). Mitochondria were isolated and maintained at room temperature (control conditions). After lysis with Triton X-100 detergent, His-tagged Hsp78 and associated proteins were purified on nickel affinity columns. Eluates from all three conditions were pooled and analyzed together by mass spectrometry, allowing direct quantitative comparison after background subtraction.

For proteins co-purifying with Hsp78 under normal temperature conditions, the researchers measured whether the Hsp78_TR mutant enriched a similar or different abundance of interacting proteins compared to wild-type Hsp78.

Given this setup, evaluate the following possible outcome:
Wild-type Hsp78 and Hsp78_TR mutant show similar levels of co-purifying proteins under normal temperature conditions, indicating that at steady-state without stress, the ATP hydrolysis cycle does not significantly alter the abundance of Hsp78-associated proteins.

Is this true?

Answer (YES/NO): NO